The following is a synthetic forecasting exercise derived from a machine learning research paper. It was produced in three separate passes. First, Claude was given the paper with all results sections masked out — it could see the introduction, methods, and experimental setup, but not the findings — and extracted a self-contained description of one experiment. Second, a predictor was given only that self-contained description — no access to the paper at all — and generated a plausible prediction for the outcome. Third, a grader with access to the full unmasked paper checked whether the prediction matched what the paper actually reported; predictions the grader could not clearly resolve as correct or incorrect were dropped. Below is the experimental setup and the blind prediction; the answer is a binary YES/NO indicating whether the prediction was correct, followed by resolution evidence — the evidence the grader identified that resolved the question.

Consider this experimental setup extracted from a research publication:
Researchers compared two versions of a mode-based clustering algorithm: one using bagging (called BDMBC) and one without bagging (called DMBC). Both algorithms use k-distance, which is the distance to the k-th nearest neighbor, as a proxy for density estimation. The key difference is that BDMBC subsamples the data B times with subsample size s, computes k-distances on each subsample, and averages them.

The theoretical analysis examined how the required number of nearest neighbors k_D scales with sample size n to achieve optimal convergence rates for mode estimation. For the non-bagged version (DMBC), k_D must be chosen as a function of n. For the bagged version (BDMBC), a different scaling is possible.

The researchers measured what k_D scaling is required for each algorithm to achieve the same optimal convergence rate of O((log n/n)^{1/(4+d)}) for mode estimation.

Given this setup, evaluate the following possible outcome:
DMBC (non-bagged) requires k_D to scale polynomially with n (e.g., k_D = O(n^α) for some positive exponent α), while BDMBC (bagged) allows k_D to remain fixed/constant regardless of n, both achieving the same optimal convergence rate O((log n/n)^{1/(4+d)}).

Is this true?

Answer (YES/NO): NO